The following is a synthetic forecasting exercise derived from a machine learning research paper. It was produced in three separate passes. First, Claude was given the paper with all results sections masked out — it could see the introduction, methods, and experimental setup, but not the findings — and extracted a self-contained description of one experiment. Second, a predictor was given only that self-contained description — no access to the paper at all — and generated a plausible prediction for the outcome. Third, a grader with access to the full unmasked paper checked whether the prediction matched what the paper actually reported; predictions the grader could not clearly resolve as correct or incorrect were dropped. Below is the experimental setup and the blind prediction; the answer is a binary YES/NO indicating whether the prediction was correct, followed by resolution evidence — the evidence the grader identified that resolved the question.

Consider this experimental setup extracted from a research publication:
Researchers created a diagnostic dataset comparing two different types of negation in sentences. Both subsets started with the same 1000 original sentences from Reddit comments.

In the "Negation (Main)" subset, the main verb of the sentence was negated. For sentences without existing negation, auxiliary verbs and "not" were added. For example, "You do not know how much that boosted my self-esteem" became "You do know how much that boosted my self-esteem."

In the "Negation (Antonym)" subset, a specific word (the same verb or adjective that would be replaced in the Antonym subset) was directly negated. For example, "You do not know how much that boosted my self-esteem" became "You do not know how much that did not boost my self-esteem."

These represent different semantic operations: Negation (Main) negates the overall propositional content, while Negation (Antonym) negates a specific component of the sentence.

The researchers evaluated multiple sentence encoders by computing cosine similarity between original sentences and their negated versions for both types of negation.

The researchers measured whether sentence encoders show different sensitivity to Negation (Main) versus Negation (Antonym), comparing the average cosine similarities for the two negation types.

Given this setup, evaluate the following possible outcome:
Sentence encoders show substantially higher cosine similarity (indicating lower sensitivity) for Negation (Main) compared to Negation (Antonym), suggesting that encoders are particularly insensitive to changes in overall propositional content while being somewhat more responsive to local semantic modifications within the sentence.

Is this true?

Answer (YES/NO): NO